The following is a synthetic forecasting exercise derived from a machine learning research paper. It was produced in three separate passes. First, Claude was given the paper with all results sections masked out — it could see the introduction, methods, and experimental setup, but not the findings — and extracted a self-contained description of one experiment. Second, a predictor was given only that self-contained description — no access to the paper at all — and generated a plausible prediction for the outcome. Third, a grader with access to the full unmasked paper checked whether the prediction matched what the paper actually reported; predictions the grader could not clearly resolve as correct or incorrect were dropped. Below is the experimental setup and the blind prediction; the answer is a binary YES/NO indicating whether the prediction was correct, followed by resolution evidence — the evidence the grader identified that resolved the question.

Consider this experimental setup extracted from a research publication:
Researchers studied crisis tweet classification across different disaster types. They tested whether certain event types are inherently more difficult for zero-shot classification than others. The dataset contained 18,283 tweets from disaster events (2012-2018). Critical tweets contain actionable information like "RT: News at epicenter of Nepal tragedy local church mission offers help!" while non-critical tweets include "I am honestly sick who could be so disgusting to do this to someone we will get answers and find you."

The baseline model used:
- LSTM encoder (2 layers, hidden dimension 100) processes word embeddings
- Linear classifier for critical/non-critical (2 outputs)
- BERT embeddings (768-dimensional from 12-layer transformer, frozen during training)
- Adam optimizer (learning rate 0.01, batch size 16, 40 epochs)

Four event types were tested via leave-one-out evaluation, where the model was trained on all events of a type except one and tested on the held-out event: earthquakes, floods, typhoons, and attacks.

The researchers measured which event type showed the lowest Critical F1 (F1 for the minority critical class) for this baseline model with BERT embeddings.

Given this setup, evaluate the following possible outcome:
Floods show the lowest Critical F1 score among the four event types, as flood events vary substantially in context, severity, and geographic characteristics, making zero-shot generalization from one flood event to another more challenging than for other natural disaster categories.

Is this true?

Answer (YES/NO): NO